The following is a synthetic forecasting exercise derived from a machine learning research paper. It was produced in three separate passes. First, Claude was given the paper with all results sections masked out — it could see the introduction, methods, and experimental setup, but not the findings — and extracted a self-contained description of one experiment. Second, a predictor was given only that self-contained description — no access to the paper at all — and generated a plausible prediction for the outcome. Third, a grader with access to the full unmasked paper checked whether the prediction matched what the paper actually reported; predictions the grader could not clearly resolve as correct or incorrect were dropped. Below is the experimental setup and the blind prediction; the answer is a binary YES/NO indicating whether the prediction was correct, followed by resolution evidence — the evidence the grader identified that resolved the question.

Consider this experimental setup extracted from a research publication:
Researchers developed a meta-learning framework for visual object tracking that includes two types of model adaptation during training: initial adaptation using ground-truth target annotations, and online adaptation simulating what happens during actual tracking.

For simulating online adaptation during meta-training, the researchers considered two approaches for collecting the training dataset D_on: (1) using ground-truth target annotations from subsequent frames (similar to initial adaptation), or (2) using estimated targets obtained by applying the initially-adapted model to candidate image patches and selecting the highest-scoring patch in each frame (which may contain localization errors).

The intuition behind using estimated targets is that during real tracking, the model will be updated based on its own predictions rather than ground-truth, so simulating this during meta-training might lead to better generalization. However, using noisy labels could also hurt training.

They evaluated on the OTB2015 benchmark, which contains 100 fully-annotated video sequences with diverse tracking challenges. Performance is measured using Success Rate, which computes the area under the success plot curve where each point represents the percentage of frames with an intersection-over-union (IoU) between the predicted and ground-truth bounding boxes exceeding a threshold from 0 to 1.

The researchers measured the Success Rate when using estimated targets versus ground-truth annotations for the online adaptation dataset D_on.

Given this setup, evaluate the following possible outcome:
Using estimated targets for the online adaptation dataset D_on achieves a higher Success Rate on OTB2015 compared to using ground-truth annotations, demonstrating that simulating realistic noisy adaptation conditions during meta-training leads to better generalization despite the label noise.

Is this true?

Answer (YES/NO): YES